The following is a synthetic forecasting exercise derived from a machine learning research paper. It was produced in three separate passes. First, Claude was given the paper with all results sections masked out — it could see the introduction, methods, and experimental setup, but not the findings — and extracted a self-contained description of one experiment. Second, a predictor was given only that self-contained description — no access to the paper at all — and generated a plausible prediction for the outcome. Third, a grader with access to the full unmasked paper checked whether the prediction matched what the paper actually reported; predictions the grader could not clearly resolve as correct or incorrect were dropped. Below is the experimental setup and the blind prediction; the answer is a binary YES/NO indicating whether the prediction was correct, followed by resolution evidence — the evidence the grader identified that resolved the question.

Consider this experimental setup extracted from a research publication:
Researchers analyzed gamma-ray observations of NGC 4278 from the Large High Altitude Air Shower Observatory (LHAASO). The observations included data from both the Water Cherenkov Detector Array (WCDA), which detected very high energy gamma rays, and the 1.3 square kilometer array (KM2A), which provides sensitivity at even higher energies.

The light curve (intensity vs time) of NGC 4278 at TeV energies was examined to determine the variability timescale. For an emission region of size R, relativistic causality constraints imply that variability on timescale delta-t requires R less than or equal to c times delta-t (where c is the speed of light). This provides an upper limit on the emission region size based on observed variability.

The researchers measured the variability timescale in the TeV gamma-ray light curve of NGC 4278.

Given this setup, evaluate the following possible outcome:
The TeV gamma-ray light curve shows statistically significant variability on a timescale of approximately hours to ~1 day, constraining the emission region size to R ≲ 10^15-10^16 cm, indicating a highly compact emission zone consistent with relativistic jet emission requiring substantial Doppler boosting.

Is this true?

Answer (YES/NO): NO